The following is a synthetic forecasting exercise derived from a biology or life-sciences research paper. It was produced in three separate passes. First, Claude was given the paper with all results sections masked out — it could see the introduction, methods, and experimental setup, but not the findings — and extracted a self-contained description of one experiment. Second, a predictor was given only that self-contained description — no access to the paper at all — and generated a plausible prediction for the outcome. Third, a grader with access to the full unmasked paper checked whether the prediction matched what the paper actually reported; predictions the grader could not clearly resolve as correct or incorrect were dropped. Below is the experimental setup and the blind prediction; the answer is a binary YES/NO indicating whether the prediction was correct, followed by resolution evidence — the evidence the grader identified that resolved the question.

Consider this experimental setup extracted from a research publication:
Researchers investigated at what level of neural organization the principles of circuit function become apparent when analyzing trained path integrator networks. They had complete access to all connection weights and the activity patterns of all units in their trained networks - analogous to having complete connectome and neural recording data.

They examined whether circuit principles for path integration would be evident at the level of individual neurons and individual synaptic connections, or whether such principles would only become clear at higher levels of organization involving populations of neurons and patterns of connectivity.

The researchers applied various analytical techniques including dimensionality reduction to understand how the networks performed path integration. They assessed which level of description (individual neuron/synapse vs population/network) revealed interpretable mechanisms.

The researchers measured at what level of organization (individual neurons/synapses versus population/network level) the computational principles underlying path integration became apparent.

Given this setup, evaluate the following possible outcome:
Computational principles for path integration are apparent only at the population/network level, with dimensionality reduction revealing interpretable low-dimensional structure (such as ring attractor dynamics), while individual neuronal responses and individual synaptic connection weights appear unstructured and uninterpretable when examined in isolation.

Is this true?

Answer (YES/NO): NO